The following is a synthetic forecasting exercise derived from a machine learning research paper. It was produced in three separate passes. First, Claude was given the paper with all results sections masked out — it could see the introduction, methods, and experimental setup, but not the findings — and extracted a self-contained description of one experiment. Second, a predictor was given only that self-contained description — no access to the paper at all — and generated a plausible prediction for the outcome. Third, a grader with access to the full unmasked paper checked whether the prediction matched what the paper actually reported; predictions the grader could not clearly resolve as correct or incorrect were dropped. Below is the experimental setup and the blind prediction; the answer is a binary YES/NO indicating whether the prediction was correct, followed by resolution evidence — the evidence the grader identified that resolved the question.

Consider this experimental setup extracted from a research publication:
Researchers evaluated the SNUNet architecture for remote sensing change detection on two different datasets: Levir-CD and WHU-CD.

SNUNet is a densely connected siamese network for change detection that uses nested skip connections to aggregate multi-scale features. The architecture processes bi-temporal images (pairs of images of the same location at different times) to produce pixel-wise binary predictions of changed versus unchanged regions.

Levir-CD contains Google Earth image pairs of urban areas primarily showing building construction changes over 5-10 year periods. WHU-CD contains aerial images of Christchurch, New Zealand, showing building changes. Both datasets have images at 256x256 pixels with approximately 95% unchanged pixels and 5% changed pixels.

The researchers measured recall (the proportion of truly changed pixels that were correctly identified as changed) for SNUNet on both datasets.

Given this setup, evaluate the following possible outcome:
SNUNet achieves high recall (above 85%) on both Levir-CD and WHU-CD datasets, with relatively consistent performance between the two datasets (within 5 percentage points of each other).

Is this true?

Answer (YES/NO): NO